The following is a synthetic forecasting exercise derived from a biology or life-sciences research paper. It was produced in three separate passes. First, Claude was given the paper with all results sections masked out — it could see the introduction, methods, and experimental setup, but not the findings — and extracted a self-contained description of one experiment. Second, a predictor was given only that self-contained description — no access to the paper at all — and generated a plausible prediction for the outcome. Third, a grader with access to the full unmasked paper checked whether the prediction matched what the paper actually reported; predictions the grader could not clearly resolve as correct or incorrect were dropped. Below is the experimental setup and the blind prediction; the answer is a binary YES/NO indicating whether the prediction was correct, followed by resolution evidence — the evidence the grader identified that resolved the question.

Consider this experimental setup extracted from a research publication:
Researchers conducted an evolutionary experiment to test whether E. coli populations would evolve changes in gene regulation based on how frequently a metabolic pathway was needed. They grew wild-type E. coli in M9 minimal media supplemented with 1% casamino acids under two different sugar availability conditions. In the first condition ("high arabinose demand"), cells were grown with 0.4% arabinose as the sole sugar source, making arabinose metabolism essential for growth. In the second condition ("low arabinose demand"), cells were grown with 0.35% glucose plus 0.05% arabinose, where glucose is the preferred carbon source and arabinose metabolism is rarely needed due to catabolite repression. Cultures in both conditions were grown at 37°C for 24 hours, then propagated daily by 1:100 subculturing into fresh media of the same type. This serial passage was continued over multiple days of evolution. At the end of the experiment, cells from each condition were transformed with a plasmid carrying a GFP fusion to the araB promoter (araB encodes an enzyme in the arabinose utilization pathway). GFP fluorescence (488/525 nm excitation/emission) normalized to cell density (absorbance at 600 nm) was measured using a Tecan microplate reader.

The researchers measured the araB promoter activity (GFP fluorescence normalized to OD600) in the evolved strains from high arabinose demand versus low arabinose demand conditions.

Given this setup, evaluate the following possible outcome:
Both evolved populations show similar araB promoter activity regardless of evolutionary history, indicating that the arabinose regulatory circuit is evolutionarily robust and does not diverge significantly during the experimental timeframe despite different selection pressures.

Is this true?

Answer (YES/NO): NO